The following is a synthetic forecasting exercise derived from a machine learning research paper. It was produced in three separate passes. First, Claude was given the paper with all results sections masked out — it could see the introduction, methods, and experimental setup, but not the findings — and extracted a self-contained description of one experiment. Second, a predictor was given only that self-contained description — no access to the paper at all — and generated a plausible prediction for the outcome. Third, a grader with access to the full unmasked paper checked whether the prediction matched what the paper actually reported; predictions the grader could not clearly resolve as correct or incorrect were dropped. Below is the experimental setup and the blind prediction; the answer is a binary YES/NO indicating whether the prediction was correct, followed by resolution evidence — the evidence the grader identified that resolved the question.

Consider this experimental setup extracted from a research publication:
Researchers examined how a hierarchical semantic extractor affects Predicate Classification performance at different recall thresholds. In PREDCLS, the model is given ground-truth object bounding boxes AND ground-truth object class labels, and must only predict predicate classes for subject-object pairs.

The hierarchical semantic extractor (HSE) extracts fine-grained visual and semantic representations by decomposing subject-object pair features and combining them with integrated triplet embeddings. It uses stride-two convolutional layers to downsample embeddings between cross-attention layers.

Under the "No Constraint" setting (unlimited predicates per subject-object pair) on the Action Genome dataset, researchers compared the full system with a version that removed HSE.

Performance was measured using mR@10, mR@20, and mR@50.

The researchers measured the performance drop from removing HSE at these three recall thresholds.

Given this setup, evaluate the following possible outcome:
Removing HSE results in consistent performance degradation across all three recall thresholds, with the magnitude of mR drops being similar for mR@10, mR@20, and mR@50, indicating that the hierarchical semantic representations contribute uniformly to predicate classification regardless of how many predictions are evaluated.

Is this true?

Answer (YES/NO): NO